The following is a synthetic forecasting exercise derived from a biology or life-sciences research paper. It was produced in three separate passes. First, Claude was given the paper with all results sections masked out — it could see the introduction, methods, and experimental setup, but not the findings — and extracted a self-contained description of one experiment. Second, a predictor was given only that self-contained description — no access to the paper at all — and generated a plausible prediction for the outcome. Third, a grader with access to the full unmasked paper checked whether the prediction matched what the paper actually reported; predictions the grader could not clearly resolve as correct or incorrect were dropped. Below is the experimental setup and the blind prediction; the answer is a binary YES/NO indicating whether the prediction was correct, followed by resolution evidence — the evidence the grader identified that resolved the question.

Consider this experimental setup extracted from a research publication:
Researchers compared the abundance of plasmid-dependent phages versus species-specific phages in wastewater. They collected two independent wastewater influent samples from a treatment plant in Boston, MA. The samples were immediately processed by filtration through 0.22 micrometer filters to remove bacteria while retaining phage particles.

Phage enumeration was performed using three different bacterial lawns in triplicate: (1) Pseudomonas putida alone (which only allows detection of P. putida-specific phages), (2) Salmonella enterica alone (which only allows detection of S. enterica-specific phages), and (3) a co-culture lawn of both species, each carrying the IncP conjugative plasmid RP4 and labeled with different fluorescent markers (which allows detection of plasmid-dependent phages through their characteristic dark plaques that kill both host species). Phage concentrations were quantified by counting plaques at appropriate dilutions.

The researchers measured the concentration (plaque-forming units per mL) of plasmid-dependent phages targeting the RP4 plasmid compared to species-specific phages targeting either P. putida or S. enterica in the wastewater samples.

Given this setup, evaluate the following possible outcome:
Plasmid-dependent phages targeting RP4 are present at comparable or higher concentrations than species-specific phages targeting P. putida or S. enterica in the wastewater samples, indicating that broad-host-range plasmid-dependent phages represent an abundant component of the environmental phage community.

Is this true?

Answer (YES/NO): YES